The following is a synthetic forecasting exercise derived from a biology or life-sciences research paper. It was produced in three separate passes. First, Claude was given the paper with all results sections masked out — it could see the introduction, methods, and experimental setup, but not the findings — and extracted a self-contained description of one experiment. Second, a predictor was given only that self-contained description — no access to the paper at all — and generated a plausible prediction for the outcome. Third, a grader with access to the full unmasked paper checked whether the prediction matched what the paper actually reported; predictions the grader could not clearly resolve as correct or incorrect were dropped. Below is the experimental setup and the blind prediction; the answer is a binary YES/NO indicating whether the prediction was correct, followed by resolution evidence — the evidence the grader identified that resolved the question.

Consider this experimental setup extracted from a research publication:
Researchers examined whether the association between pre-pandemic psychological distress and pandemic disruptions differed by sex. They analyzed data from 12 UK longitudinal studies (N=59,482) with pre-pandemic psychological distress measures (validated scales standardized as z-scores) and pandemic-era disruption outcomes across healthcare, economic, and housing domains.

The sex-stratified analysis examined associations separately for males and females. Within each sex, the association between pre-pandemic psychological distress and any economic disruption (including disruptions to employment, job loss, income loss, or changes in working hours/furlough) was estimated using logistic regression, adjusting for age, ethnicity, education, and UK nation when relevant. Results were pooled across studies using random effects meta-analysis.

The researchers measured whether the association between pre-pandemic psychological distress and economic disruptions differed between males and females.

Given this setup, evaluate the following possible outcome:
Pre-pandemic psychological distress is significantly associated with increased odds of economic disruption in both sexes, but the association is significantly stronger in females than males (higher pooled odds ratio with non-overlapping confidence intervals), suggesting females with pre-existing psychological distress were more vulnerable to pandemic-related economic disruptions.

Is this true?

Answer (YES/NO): NO